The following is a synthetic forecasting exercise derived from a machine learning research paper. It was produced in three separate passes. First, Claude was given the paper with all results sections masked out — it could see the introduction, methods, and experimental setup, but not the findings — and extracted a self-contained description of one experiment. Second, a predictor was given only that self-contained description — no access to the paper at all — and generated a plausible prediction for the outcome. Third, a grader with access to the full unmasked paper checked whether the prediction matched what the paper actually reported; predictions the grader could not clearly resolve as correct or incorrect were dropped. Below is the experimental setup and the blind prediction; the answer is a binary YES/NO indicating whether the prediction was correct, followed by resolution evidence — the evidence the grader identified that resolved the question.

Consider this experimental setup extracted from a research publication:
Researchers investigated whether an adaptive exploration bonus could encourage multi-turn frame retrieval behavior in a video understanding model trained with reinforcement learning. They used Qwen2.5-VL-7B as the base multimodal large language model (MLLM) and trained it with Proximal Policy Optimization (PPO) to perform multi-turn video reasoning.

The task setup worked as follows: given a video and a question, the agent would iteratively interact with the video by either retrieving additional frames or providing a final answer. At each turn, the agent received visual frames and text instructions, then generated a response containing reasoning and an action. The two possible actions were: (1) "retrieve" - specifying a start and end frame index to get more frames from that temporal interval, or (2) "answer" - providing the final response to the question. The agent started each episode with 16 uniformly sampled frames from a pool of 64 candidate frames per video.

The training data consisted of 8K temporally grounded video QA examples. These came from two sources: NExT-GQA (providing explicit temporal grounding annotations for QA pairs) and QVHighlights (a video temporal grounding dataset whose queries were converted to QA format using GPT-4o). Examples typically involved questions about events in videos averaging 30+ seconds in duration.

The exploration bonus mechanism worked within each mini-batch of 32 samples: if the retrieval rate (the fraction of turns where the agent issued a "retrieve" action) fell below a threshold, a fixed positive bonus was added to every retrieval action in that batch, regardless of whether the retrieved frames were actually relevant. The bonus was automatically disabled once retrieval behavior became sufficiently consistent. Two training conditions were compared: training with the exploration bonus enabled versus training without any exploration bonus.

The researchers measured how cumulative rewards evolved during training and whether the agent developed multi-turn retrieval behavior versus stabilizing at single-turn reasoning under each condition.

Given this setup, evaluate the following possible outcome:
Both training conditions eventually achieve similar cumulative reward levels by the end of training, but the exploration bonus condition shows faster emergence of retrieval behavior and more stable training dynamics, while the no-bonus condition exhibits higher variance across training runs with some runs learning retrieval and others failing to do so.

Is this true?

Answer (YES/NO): NO